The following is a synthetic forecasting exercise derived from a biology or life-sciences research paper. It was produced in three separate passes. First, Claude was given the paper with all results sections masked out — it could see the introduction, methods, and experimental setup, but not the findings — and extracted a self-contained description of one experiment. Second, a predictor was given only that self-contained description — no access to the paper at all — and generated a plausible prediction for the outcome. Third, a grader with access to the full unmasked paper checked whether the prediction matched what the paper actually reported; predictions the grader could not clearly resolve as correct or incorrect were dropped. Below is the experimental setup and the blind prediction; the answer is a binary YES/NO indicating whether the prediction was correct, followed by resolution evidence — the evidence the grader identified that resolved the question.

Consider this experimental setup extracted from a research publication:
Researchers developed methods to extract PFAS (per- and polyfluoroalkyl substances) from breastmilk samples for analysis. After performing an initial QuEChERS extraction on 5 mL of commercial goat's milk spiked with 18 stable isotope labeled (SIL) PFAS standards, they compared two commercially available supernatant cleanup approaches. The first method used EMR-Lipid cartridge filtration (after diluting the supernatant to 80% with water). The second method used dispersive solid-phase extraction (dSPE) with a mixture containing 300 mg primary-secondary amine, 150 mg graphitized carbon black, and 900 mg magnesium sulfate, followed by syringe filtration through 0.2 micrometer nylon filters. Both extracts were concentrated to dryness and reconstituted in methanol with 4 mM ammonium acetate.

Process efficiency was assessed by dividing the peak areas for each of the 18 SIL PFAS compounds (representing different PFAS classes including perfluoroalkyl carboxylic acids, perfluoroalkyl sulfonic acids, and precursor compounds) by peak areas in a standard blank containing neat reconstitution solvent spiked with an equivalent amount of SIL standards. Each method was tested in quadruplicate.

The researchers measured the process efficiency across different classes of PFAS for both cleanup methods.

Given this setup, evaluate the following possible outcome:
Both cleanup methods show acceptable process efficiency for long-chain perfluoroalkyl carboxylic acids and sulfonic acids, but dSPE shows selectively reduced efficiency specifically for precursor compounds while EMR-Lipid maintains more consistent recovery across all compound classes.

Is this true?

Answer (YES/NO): NO